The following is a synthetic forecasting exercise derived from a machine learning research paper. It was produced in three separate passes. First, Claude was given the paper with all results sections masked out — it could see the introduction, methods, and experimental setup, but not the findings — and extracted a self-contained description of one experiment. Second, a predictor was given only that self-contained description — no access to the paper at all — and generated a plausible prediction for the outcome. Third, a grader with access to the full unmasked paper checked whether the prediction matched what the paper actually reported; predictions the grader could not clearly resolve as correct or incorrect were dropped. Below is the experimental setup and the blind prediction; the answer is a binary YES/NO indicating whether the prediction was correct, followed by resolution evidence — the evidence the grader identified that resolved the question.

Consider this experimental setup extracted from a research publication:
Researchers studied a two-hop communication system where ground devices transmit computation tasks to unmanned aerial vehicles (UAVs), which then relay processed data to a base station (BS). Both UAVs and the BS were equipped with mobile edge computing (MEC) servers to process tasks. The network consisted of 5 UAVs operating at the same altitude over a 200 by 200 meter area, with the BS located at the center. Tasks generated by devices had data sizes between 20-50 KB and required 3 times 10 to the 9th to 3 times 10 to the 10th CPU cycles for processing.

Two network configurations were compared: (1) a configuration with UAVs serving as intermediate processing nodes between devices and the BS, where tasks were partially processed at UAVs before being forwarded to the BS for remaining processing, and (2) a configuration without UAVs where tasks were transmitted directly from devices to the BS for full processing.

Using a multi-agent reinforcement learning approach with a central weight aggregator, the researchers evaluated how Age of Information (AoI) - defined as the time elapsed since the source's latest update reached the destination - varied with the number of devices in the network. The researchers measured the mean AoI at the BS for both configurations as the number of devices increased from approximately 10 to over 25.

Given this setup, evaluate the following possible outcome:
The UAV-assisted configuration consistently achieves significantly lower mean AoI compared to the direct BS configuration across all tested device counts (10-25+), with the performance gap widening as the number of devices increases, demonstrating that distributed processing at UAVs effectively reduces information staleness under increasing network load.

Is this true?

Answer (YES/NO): NO